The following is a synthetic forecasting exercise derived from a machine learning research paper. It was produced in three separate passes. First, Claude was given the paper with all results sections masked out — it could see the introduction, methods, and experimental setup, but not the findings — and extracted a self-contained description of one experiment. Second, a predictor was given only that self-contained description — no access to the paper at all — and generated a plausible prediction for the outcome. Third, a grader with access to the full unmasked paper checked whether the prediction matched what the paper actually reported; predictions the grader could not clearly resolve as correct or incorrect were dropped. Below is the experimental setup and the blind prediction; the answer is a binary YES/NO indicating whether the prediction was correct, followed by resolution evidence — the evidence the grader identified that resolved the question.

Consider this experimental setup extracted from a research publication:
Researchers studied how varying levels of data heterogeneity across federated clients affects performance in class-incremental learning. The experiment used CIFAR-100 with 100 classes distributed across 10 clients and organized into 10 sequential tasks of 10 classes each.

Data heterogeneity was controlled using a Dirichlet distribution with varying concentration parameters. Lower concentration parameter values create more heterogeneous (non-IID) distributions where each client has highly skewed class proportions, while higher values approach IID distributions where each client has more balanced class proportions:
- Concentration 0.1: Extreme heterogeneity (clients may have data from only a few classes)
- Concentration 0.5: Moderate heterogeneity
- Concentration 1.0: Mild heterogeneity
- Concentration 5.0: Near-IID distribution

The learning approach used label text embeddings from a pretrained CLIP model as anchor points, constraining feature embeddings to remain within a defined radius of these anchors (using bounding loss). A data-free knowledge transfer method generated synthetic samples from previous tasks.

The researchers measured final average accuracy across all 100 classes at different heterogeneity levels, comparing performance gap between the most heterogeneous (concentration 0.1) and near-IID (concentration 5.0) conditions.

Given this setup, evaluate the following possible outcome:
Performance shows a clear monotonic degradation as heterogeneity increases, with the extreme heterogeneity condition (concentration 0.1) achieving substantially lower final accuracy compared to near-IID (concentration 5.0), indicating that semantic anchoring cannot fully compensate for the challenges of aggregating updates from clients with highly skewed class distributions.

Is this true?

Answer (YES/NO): YES